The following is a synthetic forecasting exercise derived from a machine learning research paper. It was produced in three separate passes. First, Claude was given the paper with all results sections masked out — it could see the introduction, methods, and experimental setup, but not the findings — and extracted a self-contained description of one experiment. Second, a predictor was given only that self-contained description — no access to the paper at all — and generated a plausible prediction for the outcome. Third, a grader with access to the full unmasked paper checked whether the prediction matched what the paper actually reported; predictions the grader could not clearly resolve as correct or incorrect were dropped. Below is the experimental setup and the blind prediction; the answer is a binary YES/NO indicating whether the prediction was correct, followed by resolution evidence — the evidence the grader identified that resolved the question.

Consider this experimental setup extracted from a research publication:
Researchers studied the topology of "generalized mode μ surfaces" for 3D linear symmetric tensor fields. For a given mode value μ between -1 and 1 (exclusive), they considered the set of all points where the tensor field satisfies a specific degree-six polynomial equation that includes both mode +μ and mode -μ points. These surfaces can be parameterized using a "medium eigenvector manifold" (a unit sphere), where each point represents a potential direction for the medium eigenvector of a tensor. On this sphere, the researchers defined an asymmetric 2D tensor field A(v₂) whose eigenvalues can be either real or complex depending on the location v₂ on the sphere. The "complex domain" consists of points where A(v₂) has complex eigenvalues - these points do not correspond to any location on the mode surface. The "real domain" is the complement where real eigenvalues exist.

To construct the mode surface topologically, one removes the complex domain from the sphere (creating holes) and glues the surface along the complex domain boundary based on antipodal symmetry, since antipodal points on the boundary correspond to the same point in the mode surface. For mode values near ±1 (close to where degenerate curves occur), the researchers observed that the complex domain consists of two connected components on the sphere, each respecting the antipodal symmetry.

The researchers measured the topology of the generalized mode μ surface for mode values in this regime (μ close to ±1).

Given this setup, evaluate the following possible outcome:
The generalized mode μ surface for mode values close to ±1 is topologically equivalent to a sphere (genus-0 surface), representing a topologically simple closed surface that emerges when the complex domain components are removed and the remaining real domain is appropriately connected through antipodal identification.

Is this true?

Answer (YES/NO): NO